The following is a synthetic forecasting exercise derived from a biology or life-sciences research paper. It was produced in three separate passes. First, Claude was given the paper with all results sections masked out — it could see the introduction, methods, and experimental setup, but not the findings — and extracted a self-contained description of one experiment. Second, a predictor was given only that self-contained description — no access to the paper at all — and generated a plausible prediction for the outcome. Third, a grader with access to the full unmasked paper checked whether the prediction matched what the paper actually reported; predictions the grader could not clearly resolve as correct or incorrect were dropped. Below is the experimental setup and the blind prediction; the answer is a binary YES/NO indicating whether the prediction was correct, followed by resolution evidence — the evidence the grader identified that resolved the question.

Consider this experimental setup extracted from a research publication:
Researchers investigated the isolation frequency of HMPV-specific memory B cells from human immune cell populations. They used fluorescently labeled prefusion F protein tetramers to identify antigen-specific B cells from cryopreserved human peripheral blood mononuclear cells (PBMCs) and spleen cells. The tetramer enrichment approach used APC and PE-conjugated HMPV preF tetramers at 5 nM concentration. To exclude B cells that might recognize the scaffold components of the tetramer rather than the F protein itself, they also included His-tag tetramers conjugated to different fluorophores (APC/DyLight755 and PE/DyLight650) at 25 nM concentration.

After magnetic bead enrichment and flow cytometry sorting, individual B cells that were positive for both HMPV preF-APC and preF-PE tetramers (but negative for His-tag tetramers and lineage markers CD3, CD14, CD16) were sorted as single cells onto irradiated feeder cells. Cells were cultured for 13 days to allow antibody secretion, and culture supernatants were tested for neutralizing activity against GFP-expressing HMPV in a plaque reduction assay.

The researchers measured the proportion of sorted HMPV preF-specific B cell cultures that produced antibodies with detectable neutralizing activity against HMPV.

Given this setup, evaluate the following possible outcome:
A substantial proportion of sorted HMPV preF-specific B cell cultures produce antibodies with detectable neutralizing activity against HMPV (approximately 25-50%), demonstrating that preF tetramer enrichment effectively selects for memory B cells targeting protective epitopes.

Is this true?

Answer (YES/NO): NO